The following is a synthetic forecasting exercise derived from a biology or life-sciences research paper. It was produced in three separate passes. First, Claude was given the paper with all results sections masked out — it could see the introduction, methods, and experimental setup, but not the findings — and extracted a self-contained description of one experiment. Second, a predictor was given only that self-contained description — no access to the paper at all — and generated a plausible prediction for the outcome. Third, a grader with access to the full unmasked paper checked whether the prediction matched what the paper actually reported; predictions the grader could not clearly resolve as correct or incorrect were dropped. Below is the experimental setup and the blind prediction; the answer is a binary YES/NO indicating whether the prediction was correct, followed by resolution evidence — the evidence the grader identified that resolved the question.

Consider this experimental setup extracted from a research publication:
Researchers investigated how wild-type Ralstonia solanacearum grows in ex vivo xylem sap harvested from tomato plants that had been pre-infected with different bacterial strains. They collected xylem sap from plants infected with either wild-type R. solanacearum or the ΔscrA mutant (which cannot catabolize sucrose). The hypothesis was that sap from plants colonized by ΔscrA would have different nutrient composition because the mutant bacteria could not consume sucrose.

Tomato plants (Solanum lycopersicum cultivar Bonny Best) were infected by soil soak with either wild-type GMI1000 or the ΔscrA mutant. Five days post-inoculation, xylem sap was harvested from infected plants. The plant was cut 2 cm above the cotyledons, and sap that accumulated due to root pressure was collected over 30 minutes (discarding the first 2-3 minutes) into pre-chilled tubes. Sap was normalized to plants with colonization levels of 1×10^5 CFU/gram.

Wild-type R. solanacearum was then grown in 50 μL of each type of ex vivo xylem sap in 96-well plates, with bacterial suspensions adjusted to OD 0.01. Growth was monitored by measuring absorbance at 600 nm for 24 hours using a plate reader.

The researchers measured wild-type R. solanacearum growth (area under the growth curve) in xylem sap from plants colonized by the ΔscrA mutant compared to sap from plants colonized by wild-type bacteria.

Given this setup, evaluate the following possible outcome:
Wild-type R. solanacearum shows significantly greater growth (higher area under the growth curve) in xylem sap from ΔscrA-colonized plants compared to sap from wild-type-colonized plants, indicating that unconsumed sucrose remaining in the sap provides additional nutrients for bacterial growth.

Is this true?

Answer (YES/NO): YES